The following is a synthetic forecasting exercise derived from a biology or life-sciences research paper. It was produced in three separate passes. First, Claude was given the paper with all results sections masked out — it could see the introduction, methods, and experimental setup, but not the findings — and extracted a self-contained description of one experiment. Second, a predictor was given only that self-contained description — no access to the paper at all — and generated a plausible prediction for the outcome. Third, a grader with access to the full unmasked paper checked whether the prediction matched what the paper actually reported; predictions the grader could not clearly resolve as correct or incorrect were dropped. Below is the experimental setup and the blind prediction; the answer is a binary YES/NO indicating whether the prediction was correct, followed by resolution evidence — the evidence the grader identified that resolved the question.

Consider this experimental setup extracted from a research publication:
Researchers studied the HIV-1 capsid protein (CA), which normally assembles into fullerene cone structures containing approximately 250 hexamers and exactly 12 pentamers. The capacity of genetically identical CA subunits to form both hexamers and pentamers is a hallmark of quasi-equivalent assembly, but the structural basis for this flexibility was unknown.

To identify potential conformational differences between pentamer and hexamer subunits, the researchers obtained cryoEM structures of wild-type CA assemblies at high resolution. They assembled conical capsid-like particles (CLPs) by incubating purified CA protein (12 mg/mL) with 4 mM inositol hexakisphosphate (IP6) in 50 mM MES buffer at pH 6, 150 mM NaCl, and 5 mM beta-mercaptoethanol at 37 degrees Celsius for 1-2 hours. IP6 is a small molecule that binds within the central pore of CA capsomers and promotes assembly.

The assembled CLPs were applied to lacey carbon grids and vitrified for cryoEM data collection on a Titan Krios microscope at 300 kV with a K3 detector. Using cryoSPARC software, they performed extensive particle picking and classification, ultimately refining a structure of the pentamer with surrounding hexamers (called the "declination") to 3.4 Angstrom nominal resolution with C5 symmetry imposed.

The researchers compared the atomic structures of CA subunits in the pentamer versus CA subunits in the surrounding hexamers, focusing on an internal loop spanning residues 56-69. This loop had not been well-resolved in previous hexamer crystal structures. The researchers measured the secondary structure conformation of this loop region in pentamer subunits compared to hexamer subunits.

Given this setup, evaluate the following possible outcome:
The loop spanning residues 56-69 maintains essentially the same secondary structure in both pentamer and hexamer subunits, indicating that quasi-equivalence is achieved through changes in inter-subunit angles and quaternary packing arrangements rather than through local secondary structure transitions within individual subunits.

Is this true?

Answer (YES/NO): NO